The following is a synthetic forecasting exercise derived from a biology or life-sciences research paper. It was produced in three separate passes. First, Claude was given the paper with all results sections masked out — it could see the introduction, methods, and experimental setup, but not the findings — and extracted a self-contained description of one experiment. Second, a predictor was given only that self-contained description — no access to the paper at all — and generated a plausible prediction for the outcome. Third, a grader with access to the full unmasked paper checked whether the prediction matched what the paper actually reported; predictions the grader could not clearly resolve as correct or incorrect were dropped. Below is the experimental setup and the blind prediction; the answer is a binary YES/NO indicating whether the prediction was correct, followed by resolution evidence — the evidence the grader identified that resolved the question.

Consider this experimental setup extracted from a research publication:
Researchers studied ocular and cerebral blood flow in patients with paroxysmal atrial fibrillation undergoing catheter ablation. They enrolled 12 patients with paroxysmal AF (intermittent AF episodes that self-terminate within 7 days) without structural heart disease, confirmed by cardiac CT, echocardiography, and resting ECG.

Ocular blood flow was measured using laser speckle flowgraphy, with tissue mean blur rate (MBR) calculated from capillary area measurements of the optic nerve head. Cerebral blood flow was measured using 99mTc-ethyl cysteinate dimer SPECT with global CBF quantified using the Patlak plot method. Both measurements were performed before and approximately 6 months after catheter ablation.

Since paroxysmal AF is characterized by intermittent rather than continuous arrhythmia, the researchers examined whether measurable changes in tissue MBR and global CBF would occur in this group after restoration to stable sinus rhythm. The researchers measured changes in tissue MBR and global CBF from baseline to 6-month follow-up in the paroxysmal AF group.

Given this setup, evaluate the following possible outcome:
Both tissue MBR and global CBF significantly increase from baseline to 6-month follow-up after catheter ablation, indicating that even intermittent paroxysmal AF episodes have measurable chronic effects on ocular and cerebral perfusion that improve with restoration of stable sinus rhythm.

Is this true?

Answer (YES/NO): NO